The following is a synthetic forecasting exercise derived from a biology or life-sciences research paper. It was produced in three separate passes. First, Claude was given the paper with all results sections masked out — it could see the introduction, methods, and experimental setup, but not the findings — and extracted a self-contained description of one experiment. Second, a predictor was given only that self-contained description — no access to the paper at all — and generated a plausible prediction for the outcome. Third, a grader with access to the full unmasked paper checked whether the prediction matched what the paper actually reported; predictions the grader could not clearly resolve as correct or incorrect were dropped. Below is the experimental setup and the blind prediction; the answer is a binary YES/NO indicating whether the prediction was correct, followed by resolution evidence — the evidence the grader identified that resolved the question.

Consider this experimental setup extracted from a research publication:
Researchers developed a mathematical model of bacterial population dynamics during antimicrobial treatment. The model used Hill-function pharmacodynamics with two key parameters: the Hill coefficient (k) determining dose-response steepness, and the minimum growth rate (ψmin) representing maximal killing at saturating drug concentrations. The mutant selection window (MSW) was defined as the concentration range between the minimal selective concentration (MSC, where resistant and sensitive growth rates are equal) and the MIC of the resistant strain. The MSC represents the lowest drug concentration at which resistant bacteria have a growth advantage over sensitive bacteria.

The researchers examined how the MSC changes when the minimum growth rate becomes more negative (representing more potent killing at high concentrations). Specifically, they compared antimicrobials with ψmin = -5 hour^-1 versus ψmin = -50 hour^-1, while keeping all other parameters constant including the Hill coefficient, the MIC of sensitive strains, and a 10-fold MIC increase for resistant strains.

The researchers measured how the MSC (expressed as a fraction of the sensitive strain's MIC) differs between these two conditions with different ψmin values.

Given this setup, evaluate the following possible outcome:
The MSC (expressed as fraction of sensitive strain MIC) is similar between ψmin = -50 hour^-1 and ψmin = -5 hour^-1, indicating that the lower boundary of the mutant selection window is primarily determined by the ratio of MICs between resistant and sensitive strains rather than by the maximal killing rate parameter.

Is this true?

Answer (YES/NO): YES